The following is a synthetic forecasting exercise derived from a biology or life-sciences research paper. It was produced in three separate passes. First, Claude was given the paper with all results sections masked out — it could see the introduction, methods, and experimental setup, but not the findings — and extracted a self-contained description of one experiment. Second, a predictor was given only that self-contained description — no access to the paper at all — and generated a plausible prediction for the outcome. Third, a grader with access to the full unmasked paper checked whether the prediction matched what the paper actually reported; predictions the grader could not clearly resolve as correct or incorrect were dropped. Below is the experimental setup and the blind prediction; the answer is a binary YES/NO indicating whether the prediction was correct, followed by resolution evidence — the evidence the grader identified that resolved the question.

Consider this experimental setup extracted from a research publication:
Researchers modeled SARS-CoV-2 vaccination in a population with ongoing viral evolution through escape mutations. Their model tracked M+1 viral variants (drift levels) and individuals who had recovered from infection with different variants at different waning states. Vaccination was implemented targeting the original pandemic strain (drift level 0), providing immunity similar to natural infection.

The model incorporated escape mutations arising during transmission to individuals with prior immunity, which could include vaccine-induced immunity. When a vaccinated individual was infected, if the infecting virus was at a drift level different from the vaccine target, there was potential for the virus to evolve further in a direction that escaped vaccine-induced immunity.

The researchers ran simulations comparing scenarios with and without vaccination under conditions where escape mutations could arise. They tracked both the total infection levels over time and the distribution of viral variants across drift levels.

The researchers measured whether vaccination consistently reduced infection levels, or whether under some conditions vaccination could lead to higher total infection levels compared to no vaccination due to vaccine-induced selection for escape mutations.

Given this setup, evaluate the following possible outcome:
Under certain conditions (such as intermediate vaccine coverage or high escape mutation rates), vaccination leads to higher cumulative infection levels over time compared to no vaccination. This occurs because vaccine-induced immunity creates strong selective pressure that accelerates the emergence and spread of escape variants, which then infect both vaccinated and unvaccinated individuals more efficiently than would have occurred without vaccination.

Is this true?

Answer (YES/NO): NO